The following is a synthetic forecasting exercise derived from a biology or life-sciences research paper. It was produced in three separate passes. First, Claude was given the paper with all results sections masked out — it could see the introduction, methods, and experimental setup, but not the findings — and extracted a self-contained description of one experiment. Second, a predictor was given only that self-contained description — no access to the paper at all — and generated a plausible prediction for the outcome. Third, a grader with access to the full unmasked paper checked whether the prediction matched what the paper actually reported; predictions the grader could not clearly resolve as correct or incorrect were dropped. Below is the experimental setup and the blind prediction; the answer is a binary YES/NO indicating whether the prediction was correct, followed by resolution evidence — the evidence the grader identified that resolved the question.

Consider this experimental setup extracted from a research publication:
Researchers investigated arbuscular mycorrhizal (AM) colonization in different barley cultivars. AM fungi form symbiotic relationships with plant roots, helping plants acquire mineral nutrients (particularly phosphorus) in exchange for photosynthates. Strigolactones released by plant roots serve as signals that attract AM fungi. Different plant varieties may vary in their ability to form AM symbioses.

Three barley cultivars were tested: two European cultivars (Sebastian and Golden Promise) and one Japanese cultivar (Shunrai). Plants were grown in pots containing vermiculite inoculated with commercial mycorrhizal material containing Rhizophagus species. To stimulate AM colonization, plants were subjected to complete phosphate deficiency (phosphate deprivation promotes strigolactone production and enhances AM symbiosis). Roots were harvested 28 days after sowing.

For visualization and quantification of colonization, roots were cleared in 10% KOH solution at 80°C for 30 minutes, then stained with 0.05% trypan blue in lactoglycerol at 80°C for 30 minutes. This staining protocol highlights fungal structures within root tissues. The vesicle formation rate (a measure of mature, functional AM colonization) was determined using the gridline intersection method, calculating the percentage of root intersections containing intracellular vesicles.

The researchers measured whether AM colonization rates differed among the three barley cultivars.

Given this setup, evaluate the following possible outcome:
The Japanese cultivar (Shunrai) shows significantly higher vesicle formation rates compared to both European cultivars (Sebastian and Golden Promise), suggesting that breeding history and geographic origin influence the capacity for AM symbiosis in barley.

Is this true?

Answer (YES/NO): NO